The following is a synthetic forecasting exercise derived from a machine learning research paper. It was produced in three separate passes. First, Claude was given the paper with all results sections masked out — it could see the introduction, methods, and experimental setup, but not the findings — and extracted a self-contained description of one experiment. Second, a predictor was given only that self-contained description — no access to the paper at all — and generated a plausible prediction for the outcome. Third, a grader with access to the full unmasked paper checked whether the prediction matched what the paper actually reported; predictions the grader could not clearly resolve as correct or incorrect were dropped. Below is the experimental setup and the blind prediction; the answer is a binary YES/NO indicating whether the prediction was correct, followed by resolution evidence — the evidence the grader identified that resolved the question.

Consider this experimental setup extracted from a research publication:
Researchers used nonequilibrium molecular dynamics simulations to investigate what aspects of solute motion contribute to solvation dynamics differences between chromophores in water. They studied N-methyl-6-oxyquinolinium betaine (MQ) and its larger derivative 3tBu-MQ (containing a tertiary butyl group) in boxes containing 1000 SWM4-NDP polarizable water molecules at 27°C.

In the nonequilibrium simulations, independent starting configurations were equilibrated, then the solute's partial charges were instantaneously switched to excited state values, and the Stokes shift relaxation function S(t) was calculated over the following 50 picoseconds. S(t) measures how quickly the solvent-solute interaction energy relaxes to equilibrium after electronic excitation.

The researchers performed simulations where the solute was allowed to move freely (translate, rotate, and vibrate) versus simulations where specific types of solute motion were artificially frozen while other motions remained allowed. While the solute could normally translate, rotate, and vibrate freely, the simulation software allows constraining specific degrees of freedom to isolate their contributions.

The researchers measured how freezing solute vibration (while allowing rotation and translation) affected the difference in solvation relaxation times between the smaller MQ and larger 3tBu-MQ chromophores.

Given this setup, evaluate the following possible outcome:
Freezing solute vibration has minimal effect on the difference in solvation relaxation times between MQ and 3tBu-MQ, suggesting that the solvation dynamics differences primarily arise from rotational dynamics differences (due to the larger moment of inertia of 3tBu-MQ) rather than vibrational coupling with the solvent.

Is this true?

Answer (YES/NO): NO